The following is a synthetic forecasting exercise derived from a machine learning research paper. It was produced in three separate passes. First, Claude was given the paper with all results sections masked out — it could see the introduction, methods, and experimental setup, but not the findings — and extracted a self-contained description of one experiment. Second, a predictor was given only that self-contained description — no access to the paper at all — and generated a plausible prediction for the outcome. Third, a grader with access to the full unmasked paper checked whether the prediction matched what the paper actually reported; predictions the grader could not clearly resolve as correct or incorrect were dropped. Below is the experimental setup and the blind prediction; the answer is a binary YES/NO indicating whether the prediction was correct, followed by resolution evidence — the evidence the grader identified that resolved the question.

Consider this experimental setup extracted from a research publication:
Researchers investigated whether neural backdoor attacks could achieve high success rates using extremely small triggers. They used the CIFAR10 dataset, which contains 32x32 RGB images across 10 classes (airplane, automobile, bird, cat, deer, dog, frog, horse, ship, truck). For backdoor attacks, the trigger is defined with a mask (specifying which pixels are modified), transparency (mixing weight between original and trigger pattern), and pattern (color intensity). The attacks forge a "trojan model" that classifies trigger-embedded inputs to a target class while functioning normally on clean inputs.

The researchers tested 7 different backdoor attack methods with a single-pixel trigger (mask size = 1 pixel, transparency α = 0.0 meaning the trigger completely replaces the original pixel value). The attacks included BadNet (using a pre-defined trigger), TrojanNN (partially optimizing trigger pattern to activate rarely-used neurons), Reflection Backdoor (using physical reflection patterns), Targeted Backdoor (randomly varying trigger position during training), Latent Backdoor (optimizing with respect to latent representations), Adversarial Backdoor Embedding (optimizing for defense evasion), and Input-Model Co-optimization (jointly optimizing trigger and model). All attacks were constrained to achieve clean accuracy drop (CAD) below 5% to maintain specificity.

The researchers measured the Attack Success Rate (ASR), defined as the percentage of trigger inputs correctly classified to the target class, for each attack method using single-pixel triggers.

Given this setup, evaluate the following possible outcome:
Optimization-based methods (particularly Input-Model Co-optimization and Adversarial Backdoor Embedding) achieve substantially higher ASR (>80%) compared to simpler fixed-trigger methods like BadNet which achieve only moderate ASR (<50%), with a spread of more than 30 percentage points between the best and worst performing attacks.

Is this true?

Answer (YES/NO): NO